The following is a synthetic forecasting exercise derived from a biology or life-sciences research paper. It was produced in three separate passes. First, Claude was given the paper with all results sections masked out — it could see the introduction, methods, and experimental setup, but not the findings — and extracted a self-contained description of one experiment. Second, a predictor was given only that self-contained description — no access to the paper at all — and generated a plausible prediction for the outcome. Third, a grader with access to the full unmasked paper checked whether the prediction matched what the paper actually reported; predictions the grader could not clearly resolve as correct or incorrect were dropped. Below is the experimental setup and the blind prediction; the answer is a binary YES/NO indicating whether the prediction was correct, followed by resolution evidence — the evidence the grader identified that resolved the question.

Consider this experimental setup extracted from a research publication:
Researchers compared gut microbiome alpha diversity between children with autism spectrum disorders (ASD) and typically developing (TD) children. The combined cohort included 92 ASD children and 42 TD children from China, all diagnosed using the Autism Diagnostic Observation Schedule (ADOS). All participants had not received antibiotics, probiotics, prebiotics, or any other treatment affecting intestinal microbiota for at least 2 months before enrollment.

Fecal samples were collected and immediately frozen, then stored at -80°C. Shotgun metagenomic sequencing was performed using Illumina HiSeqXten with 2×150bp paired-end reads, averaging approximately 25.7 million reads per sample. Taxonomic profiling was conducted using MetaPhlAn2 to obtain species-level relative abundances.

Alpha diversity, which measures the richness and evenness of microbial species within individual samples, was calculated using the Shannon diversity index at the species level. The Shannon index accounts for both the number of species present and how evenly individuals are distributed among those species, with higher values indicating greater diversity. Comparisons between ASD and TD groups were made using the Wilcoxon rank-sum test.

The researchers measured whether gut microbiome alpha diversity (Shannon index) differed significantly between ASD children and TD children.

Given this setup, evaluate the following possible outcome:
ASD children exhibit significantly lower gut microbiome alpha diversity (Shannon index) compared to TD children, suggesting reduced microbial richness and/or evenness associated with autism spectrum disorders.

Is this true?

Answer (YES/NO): NO